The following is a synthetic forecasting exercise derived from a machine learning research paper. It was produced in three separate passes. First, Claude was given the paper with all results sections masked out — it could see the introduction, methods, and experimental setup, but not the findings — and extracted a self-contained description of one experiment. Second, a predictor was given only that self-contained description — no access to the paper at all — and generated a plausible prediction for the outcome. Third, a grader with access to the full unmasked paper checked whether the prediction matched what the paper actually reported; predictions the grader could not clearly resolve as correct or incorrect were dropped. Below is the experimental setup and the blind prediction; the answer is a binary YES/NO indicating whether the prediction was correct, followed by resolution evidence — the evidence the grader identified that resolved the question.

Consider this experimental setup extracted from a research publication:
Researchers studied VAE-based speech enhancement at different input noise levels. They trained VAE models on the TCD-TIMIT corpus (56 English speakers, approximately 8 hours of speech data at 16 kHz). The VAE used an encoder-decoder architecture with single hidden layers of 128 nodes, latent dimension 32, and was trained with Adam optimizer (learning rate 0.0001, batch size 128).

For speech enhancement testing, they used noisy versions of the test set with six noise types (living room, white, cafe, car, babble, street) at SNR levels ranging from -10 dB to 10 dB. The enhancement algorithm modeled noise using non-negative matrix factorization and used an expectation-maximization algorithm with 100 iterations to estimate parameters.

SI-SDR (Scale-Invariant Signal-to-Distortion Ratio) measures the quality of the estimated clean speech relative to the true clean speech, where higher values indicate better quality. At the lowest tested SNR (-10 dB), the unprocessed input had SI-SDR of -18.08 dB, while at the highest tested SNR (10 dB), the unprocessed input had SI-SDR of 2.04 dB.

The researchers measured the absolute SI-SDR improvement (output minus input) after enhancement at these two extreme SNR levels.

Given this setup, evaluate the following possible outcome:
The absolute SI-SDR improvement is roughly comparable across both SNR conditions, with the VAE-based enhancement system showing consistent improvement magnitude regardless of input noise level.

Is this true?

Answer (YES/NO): YES